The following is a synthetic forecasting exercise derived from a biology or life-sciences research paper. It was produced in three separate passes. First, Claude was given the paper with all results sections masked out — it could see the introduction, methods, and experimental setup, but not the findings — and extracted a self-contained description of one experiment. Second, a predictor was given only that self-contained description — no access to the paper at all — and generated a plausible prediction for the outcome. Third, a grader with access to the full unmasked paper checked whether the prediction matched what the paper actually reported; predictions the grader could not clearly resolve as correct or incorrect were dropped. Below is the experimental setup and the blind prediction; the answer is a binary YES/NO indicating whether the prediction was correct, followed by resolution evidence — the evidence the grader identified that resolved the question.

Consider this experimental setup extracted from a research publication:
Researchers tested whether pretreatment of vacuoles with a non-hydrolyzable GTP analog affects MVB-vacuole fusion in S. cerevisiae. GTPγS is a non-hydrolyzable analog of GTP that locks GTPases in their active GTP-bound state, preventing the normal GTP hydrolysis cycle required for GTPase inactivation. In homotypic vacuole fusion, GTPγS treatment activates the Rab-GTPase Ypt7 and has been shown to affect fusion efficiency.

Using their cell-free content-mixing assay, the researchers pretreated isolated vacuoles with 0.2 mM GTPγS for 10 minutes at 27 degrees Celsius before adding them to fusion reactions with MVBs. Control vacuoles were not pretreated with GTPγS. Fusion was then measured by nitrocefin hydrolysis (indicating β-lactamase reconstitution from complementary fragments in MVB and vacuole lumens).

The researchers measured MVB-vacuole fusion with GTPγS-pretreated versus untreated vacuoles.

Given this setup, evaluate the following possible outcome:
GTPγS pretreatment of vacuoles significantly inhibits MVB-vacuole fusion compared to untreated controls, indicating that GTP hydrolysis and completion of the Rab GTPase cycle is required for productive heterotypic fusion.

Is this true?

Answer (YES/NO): NO